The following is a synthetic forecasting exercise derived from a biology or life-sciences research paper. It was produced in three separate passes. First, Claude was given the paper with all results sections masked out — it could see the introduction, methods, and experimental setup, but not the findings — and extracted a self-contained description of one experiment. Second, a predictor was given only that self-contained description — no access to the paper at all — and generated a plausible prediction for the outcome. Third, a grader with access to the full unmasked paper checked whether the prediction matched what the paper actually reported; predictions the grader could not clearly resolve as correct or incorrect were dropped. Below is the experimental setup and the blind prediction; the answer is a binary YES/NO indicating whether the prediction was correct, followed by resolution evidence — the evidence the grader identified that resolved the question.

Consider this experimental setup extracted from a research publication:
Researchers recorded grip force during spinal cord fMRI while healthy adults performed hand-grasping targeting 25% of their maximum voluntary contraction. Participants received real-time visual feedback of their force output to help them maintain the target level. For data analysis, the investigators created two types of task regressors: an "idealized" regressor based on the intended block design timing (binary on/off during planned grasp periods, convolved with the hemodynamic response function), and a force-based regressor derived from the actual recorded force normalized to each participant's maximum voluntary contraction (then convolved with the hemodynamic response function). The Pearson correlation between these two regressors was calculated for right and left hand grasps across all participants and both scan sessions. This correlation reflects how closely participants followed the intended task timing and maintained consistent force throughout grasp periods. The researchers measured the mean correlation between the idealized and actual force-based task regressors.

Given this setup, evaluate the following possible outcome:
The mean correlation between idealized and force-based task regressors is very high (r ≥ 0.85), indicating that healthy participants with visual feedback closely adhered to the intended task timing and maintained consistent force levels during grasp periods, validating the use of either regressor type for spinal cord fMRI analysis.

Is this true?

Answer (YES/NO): NO